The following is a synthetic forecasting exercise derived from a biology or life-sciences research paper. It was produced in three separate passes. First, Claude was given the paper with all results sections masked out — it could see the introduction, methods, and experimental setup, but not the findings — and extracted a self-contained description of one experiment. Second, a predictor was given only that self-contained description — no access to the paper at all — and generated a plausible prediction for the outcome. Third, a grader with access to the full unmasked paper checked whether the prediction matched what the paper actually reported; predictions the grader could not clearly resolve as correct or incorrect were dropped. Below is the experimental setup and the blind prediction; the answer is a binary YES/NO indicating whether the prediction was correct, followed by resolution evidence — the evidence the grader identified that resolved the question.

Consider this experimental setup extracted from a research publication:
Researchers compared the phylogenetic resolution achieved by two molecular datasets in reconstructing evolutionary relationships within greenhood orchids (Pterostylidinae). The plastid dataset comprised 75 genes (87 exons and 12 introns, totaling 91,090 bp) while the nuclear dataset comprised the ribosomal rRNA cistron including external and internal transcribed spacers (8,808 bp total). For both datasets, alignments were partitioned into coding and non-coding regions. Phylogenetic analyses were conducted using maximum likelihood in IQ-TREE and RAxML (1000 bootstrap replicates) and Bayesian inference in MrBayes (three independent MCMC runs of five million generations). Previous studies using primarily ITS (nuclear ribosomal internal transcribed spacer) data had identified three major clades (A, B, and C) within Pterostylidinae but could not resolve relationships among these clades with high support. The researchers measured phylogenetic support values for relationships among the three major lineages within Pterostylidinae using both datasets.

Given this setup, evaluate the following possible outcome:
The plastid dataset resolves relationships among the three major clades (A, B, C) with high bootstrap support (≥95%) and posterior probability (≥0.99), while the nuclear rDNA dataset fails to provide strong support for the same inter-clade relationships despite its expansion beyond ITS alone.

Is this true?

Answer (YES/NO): YES